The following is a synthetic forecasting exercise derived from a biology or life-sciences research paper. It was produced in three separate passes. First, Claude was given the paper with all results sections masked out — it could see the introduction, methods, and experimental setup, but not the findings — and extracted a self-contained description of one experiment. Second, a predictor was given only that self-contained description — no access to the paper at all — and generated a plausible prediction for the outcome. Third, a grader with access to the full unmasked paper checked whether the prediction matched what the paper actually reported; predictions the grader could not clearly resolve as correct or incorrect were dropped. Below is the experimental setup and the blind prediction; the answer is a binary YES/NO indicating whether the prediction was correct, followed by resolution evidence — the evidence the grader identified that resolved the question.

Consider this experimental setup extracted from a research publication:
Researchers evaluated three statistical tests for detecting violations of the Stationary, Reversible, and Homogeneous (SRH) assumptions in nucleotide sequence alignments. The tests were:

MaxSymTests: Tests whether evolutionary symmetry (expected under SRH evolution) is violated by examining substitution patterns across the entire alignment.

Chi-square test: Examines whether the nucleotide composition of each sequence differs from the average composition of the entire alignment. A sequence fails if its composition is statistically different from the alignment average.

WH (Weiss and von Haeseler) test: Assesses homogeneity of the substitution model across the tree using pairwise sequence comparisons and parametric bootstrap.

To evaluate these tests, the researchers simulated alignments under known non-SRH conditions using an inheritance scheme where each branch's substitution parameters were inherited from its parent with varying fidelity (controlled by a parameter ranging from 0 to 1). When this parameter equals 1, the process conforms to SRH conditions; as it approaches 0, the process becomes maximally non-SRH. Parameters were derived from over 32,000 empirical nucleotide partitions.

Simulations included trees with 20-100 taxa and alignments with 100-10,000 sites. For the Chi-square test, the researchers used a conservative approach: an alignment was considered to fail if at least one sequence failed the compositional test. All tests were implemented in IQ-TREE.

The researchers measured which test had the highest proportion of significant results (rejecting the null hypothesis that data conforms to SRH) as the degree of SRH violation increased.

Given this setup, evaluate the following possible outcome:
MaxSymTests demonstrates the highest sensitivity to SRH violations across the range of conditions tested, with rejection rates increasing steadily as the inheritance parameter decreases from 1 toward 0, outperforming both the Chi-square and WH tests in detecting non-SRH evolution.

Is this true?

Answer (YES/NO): NO